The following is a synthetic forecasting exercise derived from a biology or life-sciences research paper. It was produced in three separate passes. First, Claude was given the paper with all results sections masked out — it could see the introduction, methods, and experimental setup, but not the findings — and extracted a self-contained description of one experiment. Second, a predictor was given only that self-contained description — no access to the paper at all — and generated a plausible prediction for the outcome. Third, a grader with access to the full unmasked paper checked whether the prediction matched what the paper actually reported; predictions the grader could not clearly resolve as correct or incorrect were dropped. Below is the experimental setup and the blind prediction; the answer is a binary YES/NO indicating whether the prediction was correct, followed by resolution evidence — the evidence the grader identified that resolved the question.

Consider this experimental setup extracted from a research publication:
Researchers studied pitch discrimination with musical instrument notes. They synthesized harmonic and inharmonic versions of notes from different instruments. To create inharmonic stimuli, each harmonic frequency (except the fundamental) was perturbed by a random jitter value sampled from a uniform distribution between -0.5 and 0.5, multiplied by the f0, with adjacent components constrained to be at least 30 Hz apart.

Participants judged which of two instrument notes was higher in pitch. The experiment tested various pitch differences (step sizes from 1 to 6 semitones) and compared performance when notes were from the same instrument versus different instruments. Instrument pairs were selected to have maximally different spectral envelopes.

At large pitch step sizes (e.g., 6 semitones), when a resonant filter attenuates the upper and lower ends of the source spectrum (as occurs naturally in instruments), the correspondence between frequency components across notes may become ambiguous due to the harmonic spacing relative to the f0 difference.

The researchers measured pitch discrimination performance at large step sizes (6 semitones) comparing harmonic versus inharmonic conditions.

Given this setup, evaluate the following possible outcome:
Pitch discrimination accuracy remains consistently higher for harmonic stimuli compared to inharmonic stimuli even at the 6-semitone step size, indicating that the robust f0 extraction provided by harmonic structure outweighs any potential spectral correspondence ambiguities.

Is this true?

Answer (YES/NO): YES